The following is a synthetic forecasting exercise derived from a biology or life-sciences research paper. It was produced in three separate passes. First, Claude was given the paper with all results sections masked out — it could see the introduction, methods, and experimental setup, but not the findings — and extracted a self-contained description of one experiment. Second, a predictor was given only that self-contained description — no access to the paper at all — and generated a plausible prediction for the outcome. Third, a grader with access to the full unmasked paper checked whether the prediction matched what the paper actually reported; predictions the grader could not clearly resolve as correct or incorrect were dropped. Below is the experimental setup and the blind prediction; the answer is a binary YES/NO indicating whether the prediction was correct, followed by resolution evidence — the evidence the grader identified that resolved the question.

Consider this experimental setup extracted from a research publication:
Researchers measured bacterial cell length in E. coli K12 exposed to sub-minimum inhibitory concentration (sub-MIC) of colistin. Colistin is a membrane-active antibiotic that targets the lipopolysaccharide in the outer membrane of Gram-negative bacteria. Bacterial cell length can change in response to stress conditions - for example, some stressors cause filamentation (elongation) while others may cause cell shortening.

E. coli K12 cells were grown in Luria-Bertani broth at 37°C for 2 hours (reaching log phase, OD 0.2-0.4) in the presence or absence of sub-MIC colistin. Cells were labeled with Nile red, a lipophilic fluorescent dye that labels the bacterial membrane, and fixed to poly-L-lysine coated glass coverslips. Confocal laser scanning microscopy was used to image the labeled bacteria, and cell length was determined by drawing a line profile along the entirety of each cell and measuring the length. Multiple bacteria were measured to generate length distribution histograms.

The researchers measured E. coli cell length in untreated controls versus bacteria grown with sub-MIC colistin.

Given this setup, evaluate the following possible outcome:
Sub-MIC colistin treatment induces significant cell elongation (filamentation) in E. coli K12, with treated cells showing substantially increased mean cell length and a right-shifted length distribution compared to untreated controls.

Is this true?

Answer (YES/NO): YES